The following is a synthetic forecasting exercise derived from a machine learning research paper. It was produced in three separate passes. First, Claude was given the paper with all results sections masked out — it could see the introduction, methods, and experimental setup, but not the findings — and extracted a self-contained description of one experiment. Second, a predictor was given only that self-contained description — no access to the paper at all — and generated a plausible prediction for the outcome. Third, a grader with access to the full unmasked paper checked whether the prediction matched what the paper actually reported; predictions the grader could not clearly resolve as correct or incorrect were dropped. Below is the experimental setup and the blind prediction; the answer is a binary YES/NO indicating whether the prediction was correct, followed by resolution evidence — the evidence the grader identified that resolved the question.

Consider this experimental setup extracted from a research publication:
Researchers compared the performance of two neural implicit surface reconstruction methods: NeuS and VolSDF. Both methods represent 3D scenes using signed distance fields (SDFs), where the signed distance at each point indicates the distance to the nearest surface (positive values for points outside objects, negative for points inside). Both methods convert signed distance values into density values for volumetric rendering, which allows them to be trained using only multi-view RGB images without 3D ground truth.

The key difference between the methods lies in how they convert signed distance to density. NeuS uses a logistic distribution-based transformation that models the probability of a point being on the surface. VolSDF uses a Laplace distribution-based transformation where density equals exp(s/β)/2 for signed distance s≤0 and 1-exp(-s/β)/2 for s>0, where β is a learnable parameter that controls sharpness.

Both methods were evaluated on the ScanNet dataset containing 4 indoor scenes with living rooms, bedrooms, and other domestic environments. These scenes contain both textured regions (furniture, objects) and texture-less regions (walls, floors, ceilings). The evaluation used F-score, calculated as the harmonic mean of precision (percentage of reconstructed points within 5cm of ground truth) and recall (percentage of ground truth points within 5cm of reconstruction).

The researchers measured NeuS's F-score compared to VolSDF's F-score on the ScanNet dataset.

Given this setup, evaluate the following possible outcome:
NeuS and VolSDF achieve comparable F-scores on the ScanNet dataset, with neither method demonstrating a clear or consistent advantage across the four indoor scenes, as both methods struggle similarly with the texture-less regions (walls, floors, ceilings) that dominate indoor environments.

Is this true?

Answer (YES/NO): NO